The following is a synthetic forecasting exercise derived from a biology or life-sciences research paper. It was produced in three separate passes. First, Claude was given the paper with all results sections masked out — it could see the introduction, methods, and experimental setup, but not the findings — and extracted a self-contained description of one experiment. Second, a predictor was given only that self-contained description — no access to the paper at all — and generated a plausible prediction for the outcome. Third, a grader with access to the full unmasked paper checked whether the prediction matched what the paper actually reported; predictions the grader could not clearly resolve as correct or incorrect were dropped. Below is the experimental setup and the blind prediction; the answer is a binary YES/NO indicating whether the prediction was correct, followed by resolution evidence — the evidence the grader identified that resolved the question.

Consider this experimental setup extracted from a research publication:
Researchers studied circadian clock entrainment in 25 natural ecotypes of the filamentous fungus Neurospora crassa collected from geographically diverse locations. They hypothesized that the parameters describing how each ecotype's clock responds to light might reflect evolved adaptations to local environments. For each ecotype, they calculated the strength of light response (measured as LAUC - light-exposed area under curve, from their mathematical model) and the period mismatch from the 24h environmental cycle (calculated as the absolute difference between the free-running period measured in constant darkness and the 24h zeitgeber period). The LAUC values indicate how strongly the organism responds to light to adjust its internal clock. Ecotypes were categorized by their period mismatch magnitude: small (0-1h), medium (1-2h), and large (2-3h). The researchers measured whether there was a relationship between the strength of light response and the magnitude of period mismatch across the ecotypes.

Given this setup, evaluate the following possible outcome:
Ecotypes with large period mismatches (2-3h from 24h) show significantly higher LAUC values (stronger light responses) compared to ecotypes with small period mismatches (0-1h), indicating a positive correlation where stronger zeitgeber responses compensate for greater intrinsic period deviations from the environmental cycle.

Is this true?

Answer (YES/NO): NO